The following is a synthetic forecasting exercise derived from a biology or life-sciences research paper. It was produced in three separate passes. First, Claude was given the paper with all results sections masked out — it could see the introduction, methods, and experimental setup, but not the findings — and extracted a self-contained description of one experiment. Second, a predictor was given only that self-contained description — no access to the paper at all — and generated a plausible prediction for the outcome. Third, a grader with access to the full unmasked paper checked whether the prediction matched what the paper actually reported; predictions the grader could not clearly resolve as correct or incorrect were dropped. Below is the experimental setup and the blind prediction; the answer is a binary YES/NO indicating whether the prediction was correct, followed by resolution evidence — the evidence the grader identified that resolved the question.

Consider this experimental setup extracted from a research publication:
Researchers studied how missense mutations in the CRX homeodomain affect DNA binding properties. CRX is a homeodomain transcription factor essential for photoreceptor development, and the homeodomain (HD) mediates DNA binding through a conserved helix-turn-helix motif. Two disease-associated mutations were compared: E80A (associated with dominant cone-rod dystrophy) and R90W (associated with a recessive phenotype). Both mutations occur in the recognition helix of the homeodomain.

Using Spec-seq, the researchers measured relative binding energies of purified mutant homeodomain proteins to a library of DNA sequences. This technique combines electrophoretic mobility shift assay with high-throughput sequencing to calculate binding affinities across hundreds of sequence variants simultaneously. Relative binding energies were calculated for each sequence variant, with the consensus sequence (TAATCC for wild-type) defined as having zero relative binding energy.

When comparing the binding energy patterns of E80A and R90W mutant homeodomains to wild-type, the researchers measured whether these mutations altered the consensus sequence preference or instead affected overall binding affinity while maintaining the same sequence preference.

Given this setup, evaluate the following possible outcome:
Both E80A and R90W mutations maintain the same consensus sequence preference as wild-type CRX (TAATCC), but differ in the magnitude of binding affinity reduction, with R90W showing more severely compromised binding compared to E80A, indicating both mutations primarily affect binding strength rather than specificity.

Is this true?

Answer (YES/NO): NO